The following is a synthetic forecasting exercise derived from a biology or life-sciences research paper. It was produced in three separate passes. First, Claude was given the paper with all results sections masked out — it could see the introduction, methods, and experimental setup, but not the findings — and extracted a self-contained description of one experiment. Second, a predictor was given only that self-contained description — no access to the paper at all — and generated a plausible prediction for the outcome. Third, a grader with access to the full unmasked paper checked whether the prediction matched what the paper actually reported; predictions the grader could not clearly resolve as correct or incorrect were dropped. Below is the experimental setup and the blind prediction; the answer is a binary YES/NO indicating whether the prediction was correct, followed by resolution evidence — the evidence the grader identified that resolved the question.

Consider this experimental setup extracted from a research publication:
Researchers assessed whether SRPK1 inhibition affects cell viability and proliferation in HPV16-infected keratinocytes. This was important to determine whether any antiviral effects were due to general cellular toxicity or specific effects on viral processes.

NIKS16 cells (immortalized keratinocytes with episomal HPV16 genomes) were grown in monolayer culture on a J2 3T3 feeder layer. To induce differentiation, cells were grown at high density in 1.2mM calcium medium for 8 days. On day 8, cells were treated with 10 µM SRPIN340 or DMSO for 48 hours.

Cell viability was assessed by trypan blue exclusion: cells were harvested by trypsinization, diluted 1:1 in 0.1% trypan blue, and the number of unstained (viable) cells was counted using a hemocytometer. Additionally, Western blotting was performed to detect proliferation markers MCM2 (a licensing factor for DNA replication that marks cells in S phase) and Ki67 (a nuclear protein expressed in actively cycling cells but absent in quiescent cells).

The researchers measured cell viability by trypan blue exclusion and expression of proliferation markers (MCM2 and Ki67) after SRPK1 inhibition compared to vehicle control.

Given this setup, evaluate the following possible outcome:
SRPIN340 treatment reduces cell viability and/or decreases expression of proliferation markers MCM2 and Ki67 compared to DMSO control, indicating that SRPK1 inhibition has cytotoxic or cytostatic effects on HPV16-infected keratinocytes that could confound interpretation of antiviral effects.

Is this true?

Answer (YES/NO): NO